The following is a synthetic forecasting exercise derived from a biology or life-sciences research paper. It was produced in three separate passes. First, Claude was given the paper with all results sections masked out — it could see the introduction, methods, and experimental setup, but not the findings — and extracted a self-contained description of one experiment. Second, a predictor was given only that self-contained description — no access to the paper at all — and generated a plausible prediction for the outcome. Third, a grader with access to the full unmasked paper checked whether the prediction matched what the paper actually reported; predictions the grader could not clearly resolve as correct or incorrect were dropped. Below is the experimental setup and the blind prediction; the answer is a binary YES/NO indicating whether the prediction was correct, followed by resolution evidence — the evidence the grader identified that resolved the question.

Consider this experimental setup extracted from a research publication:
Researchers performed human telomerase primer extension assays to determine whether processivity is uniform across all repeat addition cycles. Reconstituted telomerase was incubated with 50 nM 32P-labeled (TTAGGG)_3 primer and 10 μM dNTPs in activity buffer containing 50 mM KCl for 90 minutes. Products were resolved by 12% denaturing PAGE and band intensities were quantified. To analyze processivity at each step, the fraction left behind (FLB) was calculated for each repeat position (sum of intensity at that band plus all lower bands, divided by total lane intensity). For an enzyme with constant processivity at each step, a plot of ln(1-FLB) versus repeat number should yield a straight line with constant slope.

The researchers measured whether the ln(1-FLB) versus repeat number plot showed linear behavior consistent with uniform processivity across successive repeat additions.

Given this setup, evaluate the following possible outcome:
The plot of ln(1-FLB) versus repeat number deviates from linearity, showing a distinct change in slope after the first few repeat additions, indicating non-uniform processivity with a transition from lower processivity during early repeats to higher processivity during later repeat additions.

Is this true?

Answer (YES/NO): NO